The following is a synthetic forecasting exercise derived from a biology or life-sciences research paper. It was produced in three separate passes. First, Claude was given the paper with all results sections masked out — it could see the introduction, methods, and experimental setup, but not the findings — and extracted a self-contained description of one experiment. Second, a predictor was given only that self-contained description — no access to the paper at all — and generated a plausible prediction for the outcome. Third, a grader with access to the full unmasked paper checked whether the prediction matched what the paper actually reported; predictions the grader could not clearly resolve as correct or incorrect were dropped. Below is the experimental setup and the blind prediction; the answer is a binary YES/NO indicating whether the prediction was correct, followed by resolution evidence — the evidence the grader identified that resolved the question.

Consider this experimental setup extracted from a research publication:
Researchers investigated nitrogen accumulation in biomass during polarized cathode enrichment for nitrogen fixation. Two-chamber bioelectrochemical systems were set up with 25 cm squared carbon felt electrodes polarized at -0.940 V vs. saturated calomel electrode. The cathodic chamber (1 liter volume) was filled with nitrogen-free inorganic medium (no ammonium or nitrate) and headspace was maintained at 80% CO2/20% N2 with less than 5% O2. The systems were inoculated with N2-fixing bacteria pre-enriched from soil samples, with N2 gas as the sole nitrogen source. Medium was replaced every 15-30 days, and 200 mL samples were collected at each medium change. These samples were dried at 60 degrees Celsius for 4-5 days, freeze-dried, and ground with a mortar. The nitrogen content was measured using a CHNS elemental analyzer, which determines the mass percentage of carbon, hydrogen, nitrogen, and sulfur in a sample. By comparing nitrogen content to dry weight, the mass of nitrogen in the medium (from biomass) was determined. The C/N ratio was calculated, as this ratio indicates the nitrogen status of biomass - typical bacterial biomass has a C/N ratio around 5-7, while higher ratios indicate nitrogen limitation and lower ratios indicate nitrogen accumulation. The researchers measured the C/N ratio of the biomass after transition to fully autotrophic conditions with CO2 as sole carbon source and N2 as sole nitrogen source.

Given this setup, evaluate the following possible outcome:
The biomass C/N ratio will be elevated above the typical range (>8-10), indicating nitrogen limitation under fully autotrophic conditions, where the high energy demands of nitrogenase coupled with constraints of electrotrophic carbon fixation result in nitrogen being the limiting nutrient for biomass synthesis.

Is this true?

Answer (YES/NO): NO